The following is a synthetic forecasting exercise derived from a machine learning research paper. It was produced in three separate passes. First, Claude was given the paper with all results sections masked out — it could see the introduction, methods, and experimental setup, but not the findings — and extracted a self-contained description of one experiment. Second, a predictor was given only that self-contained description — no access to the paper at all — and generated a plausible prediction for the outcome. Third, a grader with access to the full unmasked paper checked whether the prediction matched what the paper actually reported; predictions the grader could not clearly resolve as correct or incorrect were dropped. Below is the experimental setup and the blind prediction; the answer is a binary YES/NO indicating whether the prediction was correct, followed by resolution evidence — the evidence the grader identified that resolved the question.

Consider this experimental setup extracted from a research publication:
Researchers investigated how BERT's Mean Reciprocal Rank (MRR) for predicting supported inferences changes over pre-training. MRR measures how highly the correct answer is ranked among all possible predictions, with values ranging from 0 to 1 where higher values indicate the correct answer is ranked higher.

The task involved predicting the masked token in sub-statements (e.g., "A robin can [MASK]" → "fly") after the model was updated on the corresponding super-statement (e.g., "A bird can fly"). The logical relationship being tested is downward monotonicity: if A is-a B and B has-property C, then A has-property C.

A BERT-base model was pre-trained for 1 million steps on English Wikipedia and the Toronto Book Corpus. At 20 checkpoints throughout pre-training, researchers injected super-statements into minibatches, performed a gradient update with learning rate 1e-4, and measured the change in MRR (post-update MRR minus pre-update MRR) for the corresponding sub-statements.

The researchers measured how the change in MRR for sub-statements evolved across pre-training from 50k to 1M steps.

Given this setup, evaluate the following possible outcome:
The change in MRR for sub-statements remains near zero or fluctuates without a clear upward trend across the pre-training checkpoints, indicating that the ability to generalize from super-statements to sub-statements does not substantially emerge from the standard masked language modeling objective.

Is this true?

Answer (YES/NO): YES